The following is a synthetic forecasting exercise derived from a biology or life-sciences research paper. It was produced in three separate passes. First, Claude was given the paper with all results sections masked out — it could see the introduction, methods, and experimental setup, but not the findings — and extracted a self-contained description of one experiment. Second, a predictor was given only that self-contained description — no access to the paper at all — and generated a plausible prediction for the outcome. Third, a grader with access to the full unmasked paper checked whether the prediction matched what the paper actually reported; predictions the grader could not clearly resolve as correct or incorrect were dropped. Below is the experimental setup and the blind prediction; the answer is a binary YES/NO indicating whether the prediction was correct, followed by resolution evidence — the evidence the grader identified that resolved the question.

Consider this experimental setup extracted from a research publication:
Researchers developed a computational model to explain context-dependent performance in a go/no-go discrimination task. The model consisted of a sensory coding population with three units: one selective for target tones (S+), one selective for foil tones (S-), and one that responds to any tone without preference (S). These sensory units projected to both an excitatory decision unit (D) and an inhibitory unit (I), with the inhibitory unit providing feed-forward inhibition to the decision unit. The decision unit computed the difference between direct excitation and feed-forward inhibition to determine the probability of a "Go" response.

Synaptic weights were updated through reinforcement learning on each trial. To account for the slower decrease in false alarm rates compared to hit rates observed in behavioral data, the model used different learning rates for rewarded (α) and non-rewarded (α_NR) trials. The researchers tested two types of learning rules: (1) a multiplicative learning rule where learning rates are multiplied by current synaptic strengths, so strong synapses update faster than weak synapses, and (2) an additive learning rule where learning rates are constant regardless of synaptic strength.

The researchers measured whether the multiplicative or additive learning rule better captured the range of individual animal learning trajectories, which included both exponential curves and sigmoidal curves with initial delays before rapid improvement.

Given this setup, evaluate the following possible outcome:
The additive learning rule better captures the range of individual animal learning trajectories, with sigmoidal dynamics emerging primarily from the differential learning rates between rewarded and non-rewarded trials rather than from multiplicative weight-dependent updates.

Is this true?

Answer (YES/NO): NO